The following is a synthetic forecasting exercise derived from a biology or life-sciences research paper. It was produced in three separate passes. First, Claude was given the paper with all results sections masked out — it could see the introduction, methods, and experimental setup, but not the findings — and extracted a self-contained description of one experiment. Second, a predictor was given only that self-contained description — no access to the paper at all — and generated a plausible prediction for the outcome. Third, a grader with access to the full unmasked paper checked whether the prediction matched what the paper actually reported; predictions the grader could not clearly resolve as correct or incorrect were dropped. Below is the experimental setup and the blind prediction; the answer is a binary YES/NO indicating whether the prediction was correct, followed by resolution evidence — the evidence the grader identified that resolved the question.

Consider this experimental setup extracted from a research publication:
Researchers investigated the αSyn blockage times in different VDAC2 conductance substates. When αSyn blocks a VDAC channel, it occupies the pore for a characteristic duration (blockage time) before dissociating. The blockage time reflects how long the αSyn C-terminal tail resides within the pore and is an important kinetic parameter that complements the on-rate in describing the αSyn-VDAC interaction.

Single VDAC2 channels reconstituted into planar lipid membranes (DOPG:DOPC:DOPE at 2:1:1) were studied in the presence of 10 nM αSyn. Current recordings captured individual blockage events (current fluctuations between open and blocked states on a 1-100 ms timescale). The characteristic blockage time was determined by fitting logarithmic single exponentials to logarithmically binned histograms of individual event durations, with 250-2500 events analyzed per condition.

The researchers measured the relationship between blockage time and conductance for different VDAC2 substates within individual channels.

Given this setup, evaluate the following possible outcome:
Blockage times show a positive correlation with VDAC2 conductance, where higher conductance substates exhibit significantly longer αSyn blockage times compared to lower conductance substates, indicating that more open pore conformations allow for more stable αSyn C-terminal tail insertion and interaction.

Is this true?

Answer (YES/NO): NO